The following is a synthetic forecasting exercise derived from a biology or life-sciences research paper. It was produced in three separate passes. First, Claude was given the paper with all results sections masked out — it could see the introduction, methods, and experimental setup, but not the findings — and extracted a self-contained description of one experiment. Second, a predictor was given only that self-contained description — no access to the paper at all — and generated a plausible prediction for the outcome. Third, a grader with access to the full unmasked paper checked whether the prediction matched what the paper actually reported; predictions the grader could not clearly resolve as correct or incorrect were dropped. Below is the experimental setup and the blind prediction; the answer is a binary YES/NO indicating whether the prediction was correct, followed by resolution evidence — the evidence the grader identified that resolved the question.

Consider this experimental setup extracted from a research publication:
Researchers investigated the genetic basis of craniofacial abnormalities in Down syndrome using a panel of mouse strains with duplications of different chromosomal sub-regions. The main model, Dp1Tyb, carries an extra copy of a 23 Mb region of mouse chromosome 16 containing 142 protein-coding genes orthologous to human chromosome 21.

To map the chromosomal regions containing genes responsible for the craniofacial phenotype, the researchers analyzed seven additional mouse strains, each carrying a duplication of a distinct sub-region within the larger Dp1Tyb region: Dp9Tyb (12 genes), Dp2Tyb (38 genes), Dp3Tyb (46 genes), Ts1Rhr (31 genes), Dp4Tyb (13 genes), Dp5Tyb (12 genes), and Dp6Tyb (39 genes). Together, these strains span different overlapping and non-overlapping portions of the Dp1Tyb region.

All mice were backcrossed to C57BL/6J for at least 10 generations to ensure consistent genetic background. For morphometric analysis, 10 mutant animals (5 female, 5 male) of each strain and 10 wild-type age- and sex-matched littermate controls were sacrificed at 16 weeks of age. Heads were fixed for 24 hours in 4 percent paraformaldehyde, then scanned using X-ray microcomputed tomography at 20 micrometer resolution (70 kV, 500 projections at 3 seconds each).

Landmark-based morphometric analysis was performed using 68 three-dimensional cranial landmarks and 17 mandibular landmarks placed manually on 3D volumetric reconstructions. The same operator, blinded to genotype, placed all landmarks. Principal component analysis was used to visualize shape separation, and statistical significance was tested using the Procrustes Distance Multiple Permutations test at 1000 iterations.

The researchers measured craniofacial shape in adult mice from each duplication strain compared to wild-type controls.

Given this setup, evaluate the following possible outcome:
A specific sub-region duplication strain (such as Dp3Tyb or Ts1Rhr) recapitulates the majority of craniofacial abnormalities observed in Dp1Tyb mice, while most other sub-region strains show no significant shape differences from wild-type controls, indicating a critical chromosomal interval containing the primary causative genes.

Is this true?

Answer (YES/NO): NO